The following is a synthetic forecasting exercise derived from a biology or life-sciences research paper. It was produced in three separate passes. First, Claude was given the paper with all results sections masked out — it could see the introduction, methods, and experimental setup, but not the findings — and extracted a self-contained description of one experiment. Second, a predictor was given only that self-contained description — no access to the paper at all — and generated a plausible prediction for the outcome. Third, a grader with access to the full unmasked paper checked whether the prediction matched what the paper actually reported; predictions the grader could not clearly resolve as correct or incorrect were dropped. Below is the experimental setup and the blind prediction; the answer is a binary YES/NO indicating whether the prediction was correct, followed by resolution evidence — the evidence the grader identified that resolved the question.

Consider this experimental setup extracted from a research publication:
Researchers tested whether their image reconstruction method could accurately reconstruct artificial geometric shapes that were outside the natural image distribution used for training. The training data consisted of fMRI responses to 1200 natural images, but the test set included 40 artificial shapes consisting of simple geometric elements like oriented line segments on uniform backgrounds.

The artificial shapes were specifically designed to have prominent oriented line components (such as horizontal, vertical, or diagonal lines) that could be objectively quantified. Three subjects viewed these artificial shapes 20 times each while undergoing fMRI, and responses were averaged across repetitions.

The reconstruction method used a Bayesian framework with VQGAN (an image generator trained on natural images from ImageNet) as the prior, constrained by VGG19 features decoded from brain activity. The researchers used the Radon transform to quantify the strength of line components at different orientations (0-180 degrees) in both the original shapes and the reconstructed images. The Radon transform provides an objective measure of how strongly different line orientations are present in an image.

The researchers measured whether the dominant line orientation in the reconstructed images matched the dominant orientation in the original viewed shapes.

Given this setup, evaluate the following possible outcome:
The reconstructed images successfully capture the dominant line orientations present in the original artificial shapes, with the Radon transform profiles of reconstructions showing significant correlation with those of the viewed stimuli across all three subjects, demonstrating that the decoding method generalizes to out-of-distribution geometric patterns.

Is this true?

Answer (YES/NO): NO